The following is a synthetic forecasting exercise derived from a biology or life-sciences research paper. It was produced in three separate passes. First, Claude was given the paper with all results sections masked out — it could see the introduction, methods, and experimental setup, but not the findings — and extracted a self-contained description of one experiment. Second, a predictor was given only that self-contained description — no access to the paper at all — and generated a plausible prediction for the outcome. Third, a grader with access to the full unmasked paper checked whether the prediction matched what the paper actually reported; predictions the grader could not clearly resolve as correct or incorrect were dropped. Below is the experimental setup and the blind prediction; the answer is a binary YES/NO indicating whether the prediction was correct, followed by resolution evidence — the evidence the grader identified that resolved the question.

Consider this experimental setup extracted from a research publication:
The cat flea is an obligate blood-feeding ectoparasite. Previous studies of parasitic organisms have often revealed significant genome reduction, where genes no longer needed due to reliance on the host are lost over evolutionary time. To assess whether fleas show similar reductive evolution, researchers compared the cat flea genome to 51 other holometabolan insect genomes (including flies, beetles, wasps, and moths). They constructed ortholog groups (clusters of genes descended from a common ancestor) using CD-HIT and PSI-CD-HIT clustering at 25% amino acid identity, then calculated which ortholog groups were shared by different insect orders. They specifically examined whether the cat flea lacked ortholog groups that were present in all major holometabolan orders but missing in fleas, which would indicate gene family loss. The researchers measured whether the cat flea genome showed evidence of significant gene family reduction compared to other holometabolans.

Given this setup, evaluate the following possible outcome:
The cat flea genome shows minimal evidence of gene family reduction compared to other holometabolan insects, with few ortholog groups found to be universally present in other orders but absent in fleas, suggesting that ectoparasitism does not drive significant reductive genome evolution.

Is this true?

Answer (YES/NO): YES